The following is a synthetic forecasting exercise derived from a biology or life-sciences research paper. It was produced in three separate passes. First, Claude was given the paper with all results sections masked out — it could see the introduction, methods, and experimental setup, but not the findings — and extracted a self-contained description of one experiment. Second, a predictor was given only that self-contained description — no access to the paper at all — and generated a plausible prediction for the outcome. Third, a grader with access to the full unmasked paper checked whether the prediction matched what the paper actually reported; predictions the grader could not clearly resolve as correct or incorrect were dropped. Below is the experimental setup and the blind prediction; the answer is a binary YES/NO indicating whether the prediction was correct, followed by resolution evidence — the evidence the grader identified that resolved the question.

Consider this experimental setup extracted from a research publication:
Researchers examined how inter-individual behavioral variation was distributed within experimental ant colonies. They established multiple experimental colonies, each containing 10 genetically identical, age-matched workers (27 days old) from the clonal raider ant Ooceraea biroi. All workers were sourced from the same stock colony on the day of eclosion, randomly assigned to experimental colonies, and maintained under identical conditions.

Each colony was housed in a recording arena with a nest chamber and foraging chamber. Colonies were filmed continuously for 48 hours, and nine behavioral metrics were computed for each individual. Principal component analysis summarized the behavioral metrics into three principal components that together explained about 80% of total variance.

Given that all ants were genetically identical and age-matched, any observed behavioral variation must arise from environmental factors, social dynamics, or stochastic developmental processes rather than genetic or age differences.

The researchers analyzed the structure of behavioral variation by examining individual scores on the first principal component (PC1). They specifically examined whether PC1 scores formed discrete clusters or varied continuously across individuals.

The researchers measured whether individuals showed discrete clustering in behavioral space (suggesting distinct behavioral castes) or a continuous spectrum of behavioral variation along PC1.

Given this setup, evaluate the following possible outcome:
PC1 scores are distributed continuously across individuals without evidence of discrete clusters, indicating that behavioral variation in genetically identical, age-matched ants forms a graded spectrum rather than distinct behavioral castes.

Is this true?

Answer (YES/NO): YES